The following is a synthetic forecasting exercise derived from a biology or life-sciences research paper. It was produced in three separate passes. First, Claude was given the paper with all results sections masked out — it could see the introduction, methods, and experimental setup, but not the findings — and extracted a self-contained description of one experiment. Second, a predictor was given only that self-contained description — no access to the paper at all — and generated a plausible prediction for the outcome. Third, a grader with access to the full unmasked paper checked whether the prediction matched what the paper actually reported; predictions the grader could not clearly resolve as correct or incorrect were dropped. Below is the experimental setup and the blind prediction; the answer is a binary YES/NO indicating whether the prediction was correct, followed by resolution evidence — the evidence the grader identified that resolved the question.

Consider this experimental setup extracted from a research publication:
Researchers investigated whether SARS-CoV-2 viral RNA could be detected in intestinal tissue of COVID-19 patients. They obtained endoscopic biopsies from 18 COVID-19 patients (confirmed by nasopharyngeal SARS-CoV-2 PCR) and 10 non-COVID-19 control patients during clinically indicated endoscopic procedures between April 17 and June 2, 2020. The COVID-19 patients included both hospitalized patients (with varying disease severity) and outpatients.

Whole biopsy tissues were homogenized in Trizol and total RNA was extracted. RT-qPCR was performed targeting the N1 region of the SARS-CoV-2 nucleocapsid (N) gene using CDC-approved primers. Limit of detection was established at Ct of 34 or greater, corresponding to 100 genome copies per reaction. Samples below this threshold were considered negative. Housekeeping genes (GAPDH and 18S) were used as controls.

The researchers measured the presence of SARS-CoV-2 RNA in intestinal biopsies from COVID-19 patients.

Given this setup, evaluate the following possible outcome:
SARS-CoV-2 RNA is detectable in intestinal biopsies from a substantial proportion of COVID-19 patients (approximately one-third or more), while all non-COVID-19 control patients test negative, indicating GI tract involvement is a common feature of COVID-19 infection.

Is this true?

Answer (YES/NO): NO